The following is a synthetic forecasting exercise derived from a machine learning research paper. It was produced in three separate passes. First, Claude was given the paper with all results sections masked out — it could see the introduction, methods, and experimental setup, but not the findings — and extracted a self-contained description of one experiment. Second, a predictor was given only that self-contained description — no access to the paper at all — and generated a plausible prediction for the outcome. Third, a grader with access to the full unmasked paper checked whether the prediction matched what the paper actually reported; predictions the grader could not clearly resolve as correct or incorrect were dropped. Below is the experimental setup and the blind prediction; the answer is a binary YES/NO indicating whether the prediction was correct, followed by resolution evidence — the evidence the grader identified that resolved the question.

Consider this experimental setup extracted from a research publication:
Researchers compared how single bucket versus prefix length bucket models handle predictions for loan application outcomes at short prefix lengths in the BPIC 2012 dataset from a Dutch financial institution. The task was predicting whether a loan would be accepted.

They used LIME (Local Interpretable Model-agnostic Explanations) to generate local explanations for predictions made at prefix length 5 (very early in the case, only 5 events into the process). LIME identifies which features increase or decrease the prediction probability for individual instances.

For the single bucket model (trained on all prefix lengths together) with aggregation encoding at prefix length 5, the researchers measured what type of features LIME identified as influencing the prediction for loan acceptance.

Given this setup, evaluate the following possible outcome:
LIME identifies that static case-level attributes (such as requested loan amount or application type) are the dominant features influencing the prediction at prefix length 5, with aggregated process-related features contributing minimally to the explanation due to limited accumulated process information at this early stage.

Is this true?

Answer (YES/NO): NO